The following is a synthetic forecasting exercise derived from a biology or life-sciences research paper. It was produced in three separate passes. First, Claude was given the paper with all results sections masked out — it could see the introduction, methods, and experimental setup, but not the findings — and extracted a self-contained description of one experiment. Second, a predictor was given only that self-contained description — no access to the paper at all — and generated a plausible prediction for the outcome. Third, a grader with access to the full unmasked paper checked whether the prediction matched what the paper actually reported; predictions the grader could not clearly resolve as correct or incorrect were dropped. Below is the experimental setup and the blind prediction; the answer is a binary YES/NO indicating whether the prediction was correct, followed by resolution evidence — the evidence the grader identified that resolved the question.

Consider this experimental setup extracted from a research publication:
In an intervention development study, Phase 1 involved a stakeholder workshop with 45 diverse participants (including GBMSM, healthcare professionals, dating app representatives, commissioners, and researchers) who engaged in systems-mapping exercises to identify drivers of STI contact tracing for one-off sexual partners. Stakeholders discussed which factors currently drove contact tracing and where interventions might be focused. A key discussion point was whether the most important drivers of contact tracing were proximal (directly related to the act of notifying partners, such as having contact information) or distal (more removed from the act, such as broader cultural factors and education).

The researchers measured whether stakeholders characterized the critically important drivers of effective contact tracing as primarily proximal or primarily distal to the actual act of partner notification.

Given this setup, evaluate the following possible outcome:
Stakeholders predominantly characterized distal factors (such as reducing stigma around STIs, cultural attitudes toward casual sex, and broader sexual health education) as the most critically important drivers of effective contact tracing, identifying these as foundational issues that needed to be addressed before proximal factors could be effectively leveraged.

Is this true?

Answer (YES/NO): YES